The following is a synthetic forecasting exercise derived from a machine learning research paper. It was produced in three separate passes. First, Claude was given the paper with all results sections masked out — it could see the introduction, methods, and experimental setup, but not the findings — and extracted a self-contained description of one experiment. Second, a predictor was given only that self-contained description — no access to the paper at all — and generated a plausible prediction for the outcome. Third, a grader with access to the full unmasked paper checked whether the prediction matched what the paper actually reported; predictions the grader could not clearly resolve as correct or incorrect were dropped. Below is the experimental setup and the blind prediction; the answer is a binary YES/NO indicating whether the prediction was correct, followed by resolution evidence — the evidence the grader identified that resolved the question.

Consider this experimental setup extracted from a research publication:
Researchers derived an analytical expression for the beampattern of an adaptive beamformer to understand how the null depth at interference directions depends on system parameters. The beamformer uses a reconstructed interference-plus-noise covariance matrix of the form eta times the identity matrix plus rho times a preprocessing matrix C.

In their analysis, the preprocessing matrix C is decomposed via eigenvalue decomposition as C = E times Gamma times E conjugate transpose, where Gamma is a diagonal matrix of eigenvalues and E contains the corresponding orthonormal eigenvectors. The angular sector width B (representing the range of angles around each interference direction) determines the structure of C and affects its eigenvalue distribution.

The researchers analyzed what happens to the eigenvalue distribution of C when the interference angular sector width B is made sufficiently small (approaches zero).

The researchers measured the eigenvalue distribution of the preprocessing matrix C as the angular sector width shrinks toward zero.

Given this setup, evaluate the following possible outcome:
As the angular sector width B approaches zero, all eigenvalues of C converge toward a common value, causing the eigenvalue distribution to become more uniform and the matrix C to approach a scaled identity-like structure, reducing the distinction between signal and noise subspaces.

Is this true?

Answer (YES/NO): NO